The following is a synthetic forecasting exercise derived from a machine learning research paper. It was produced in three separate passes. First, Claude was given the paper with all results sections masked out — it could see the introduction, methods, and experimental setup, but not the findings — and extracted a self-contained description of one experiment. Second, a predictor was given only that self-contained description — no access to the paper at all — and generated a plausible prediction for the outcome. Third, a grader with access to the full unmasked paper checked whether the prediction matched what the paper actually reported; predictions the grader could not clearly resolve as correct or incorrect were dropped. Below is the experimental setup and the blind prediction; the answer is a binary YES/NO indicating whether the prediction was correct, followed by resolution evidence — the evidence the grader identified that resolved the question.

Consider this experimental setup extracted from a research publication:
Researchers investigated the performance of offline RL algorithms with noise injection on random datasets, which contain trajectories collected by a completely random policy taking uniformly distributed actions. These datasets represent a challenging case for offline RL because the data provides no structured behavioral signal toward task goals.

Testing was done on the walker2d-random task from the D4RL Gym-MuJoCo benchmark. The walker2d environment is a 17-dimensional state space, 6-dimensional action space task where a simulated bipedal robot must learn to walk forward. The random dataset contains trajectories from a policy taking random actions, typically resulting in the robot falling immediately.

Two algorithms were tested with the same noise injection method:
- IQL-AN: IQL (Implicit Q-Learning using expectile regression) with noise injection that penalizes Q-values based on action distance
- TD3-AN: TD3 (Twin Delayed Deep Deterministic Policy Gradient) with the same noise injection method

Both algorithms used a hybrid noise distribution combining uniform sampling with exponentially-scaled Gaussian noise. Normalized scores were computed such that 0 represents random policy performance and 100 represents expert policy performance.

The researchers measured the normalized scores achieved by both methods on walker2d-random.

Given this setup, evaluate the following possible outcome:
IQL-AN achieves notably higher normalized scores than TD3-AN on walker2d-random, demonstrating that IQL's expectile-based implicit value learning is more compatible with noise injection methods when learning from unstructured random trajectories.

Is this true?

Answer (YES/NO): YES